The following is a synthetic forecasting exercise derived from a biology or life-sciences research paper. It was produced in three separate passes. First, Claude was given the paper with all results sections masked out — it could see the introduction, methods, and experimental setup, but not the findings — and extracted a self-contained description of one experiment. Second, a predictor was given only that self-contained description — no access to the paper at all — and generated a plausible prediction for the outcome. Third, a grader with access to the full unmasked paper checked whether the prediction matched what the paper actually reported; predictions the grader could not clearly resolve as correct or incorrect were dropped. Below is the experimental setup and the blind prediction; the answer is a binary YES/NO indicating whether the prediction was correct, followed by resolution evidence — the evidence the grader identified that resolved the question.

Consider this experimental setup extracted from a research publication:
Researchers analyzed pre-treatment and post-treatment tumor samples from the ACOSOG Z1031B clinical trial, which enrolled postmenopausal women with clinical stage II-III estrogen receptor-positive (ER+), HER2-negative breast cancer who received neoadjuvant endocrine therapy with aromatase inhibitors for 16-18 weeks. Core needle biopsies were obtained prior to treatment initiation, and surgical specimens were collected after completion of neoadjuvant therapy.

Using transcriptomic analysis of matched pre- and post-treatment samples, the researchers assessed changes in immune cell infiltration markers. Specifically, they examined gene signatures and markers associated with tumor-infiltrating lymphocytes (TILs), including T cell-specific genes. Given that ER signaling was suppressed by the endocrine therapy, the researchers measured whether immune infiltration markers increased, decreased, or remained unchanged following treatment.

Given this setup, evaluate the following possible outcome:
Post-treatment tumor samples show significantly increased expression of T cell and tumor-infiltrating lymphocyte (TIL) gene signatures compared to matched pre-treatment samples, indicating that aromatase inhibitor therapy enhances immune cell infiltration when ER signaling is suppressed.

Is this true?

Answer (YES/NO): YES